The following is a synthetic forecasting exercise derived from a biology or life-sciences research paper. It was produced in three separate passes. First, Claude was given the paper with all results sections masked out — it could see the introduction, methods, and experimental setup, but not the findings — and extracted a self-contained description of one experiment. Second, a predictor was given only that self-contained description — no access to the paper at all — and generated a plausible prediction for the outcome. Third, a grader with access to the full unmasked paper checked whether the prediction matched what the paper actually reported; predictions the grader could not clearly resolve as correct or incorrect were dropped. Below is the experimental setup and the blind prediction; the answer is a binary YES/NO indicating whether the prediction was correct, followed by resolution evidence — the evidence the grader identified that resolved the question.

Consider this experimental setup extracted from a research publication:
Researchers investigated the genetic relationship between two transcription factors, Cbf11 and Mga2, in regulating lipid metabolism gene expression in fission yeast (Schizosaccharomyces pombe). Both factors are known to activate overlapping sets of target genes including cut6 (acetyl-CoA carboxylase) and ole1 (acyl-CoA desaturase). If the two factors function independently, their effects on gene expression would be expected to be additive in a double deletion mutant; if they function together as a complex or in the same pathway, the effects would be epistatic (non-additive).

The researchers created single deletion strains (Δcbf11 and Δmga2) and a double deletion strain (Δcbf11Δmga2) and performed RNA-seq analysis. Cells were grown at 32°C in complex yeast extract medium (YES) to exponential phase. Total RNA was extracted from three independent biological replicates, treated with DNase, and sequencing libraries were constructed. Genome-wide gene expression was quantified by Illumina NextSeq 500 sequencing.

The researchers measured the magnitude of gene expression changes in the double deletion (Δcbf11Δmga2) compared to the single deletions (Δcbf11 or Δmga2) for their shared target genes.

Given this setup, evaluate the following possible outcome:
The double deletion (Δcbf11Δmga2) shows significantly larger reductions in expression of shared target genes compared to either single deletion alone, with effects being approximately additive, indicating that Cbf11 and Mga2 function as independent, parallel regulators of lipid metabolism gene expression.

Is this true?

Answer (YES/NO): NO